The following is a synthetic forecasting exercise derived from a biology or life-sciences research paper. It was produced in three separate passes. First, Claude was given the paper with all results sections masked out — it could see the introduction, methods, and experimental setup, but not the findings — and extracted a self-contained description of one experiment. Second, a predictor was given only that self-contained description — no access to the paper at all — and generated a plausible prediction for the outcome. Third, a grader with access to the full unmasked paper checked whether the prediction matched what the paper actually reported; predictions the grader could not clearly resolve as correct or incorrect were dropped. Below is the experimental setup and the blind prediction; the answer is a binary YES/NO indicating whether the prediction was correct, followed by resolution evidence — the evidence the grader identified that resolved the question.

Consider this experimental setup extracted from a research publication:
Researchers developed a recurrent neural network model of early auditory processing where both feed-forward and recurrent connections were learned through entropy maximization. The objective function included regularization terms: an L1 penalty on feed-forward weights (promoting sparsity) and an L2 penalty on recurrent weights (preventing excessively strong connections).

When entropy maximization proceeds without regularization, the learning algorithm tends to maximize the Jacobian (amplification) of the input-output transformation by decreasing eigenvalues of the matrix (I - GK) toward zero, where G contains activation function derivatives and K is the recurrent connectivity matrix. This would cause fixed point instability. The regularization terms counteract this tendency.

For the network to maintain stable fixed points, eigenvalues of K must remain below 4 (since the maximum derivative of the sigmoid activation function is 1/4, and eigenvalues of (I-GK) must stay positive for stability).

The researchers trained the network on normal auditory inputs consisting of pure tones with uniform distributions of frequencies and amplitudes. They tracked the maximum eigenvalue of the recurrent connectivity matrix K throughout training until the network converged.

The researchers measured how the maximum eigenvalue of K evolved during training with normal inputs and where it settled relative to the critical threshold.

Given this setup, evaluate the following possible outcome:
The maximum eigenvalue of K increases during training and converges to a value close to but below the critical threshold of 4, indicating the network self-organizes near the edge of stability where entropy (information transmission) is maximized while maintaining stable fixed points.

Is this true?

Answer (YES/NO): YES